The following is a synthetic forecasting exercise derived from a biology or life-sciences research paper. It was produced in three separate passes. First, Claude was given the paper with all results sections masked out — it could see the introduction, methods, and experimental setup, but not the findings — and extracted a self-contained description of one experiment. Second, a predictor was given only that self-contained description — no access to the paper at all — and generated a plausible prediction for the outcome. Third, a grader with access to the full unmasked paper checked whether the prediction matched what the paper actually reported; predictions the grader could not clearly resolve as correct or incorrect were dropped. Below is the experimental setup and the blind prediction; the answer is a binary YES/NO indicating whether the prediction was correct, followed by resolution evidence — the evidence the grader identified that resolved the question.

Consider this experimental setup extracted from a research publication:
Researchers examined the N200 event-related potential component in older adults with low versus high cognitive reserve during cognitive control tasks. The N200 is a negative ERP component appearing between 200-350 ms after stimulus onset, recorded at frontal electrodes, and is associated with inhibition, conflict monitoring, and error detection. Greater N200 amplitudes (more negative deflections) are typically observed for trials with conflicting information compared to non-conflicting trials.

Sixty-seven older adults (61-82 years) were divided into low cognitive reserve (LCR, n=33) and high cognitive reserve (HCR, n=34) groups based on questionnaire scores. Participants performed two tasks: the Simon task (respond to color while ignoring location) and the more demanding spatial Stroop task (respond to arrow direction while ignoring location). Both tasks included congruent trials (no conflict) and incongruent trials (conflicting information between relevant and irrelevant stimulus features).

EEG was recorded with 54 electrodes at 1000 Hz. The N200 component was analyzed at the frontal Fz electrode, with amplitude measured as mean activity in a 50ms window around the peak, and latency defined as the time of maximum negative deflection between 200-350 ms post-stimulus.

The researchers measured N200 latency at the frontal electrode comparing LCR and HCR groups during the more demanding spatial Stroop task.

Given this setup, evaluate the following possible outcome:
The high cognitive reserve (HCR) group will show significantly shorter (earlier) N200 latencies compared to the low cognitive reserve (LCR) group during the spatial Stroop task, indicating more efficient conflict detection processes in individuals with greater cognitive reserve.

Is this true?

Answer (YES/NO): NO